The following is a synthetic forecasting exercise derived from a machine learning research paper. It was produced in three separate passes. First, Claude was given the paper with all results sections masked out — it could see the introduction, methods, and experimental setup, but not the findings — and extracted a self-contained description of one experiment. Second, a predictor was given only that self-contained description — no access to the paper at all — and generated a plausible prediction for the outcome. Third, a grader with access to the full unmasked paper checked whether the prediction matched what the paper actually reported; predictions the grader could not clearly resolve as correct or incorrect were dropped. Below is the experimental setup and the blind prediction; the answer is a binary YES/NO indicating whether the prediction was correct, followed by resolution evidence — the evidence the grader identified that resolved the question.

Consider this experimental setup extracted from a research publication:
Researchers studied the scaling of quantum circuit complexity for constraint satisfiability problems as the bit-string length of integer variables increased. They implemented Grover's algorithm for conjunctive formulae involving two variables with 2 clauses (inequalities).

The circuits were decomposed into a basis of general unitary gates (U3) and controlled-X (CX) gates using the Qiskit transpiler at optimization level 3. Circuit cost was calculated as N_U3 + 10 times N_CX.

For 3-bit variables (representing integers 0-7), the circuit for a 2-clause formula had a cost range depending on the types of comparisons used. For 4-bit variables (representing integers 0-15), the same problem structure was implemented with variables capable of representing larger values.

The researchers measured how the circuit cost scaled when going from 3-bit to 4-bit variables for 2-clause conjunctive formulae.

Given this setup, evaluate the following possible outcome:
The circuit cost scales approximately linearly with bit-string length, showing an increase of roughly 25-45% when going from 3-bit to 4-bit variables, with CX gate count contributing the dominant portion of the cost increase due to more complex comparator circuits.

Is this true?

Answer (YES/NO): NO